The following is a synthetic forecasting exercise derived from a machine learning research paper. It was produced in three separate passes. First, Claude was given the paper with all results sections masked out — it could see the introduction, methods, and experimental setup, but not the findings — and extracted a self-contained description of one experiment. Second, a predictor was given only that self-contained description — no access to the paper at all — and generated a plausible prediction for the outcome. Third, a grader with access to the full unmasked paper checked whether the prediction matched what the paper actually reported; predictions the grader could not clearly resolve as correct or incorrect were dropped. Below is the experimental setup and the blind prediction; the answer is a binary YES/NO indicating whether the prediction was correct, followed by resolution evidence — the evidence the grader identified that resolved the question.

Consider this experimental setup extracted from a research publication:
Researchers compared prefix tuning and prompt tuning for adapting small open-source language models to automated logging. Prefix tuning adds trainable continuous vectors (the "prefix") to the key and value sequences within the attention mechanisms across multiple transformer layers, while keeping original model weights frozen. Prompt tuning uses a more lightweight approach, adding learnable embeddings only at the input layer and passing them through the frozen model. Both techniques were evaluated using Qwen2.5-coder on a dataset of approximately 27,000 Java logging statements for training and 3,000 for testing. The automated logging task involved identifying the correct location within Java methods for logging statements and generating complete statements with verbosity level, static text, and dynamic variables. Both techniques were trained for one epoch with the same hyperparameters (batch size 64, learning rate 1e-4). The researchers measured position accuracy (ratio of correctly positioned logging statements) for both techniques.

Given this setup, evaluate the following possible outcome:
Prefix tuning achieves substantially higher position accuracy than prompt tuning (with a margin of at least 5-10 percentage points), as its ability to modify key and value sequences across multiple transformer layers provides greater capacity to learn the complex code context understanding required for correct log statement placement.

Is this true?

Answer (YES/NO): NO